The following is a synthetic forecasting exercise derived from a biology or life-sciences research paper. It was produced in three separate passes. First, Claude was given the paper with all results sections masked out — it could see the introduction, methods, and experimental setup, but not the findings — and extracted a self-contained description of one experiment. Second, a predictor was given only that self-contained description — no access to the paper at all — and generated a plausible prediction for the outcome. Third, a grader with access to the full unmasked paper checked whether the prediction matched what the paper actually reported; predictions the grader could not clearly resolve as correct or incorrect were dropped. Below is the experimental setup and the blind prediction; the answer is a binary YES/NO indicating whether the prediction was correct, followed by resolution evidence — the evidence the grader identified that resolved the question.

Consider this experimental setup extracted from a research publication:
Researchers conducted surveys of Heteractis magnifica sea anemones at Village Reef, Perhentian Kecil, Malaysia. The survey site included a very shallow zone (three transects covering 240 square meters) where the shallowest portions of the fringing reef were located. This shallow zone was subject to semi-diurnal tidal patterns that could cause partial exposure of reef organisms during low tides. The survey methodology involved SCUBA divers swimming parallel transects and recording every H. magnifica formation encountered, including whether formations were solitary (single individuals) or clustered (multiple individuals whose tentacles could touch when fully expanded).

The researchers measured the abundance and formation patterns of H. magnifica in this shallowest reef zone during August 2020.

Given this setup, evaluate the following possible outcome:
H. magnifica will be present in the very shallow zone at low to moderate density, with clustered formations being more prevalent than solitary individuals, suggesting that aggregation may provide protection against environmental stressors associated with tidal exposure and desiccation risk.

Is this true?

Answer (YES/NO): NO